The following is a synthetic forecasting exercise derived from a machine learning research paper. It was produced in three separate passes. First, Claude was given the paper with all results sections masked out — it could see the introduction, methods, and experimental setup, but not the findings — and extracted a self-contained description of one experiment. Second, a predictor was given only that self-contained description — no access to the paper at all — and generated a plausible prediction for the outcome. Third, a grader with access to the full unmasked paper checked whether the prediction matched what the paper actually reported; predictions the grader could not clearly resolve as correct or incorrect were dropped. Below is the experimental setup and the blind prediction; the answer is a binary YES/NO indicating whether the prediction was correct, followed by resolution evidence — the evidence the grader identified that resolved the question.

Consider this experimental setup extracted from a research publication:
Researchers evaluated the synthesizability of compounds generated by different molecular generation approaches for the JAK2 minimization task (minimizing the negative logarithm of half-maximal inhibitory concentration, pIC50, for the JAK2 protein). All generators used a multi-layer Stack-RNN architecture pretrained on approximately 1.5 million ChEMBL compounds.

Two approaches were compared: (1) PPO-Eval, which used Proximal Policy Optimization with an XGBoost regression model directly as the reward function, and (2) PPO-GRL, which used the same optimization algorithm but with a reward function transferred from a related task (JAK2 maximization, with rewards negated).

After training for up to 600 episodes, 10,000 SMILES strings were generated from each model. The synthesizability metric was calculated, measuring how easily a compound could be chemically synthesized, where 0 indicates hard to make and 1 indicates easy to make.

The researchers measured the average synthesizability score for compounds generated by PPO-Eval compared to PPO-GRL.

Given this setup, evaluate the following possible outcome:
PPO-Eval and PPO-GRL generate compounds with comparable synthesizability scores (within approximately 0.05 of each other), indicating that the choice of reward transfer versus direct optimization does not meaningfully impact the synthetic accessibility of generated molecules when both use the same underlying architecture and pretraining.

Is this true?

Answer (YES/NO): NO